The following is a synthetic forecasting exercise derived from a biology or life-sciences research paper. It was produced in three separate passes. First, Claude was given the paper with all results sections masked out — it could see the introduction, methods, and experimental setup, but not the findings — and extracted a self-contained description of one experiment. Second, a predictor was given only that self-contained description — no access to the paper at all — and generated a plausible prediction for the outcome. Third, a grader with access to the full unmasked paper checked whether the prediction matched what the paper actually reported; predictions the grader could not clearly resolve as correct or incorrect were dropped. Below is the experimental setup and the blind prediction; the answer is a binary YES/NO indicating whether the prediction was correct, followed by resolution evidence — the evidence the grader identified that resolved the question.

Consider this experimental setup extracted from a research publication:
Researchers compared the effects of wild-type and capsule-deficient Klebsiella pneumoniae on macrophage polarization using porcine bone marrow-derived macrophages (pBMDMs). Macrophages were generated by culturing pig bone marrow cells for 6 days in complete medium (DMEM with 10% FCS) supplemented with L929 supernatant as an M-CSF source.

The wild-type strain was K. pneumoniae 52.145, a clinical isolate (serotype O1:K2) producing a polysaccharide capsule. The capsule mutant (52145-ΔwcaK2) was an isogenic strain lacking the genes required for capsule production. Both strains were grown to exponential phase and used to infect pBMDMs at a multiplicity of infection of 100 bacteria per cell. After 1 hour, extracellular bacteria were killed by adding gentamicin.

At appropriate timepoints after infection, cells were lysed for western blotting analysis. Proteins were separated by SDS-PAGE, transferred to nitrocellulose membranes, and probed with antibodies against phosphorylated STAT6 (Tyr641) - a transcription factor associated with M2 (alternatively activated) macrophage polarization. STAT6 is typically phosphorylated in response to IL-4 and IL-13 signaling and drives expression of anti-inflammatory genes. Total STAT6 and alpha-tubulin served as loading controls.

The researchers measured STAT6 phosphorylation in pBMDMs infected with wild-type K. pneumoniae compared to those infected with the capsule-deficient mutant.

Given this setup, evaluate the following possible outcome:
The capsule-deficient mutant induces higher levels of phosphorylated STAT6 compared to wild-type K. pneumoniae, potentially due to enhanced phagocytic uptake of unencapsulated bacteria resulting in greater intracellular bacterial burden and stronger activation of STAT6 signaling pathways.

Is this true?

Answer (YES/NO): NO